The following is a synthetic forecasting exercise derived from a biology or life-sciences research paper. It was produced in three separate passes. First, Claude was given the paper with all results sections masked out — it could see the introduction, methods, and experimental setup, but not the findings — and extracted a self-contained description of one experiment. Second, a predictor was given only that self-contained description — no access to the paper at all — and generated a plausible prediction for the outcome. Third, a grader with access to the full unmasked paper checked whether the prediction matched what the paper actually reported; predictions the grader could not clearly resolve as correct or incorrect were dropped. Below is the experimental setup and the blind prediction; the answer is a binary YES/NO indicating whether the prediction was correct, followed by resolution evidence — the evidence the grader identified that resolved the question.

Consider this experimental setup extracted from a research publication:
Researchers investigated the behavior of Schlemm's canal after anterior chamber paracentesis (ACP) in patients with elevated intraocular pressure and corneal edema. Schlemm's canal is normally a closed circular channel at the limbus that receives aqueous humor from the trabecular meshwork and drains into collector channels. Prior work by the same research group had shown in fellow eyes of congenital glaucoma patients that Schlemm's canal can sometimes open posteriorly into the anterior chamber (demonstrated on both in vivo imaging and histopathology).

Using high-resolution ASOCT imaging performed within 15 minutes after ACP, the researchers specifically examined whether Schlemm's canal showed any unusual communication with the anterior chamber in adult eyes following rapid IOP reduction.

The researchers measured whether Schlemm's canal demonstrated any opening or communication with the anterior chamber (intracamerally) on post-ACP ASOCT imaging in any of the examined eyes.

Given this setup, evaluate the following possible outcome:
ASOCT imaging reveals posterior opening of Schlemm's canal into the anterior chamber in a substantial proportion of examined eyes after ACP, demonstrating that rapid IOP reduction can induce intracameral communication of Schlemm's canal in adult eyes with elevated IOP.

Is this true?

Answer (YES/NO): NO